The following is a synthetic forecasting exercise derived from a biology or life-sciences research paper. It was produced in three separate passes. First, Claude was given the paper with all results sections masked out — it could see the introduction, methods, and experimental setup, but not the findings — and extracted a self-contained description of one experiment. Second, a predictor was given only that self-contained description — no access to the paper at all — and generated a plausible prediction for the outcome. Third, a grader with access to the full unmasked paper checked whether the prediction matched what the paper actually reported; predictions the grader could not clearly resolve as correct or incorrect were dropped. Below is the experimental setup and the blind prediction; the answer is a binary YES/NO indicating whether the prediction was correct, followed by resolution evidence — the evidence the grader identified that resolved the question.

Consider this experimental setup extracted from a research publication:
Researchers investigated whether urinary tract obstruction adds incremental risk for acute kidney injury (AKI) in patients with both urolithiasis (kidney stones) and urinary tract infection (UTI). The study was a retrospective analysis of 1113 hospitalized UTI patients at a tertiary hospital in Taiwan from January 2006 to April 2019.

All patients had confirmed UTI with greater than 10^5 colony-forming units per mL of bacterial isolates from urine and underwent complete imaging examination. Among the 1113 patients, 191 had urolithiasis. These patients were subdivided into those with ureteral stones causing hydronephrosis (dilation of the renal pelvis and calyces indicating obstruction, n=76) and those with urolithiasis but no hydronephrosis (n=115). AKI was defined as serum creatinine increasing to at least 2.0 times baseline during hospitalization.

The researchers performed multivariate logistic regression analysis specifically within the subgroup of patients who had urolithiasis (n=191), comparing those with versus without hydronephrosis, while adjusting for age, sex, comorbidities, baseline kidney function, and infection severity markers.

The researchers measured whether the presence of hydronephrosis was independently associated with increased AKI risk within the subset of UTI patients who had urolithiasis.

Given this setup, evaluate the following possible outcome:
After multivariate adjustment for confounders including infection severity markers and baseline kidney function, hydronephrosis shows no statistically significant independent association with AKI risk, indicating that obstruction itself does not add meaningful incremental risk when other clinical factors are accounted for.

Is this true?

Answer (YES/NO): NO